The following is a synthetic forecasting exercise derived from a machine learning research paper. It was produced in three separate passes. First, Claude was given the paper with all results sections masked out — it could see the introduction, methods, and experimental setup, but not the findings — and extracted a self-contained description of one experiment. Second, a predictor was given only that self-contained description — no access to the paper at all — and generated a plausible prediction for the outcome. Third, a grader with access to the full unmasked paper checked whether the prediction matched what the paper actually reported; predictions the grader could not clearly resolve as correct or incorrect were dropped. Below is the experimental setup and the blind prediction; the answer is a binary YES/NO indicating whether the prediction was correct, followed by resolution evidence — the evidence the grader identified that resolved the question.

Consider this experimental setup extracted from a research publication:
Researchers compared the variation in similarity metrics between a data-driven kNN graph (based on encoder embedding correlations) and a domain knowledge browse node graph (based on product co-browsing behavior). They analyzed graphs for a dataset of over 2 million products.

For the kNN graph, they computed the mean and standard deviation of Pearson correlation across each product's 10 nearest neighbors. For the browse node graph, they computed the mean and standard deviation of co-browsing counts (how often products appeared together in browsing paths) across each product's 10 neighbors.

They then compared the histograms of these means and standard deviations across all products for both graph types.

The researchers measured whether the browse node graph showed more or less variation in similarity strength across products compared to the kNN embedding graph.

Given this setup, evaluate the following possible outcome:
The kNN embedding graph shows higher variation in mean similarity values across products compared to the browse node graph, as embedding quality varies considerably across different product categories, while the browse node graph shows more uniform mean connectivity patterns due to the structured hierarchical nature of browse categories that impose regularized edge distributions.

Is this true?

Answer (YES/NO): NO